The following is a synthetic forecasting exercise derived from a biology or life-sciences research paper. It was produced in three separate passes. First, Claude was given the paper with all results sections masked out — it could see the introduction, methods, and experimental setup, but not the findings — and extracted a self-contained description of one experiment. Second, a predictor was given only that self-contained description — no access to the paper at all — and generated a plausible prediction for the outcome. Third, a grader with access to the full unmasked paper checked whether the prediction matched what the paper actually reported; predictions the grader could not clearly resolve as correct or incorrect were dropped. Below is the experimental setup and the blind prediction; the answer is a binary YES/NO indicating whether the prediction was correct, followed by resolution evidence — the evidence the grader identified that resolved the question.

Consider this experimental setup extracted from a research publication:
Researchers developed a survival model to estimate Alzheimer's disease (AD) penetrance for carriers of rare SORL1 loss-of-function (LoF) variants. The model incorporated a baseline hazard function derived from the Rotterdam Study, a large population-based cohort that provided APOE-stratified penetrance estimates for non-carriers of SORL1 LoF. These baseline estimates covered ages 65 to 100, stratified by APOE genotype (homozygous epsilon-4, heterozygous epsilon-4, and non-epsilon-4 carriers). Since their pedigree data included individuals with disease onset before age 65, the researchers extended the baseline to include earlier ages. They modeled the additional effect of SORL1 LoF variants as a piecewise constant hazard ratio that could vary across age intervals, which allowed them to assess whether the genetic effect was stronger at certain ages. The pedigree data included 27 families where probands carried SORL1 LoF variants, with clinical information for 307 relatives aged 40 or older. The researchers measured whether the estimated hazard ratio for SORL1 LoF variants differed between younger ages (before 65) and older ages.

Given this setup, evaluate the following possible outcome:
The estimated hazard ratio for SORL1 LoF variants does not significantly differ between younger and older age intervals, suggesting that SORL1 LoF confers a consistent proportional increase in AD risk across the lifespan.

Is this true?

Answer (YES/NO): NO